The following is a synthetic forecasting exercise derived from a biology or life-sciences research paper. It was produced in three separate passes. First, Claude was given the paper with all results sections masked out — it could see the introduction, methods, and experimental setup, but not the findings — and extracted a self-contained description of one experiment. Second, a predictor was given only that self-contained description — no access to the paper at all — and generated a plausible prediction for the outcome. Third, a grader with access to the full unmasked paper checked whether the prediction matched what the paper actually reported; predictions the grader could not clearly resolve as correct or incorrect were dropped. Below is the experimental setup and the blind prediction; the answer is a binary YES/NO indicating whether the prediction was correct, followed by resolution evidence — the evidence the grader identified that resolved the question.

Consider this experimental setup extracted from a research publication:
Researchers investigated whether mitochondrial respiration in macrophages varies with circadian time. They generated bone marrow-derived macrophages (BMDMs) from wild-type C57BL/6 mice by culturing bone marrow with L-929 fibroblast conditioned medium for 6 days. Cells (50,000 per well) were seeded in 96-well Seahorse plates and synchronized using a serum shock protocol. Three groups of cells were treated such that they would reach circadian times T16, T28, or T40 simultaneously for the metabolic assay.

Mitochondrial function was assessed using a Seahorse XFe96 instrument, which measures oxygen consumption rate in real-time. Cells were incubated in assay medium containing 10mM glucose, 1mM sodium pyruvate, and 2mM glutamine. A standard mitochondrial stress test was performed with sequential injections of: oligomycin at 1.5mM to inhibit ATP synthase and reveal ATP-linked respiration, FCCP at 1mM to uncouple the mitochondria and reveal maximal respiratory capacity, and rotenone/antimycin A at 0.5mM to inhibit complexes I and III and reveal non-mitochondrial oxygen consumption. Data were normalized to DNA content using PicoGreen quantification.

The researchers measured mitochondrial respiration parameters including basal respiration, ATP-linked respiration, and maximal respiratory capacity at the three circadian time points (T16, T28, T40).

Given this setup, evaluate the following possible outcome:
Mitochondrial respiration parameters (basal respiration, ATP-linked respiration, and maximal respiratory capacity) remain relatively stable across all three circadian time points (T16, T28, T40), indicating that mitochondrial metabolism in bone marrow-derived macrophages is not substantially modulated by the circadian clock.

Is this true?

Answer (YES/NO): NO